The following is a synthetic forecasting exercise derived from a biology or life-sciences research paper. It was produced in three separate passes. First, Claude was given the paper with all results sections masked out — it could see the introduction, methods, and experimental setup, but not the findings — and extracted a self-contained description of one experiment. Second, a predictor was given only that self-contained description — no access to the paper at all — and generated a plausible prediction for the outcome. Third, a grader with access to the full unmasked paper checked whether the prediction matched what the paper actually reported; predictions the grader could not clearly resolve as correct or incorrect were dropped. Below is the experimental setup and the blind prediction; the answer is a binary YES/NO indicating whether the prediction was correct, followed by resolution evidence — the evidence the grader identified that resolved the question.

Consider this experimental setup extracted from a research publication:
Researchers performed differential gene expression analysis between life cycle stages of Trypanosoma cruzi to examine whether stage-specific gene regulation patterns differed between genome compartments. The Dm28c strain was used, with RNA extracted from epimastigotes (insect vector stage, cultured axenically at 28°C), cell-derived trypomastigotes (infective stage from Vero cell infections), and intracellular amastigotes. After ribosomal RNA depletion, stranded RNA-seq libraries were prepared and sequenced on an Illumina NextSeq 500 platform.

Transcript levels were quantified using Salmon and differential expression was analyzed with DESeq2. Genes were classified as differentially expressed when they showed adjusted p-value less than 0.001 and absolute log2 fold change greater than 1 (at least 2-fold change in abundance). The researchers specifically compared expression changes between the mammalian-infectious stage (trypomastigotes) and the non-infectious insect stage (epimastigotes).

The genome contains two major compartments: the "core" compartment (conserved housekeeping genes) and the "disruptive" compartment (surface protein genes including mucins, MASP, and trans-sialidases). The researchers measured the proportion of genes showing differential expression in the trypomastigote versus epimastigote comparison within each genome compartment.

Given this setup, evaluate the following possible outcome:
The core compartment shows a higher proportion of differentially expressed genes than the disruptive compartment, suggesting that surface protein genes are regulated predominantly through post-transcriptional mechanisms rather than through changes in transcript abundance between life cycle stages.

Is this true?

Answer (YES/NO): NO